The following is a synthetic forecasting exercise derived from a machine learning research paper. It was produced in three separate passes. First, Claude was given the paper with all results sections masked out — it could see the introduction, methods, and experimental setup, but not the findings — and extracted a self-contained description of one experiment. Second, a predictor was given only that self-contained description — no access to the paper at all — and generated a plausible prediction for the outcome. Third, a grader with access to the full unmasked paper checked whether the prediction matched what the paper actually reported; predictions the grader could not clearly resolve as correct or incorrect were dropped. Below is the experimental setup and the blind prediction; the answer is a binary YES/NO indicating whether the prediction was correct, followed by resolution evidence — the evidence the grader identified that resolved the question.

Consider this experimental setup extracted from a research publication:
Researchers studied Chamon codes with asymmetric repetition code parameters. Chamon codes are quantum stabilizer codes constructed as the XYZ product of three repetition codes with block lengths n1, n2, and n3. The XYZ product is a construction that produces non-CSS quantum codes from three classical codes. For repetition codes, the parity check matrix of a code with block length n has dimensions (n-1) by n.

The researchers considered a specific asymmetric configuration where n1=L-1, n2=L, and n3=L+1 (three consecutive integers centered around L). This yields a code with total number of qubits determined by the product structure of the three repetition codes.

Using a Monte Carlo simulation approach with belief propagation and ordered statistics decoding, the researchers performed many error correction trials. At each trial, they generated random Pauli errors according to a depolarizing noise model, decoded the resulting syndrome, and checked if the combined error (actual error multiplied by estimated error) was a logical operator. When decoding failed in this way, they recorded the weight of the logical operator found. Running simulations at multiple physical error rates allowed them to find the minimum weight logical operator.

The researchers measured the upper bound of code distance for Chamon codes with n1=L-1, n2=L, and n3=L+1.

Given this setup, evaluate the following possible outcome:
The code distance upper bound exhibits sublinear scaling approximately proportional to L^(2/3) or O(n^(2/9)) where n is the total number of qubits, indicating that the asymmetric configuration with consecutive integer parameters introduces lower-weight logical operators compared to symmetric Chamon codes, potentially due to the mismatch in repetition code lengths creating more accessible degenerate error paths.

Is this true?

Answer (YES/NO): NO